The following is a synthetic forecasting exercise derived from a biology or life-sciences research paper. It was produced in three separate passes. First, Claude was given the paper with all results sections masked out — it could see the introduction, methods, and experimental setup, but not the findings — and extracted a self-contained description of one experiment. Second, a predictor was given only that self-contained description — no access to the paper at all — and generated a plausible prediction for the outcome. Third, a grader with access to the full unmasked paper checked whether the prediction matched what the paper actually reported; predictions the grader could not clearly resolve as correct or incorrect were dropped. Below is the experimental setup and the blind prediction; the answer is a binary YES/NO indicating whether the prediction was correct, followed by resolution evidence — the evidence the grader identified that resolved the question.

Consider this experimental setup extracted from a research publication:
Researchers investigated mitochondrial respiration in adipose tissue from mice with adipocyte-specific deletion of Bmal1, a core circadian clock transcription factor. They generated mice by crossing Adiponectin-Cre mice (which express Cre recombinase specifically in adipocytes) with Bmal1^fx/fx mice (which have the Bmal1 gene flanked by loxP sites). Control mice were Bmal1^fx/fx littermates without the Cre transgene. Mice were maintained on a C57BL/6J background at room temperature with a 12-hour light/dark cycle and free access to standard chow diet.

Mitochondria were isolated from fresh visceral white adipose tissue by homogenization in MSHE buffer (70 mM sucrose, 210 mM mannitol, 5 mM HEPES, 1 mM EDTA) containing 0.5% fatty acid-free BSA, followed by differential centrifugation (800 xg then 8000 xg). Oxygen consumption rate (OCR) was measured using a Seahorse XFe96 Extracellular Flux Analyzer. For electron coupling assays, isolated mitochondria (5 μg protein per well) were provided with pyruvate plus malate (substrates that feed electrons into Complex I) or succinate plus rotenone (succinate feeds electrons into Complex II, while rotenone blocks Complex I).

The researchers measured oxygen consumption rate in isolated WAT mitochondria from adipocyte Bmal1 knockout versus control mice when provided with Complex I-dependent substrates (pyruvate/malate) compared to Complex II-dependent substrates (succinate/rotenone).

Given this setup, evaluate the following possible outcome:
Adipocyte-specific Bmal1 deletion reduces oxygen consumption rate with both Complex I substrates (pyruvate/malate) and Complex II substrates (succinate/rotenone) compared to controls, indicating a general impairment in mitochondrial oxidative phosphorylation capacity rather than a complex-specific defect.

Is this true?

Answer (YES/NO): NO